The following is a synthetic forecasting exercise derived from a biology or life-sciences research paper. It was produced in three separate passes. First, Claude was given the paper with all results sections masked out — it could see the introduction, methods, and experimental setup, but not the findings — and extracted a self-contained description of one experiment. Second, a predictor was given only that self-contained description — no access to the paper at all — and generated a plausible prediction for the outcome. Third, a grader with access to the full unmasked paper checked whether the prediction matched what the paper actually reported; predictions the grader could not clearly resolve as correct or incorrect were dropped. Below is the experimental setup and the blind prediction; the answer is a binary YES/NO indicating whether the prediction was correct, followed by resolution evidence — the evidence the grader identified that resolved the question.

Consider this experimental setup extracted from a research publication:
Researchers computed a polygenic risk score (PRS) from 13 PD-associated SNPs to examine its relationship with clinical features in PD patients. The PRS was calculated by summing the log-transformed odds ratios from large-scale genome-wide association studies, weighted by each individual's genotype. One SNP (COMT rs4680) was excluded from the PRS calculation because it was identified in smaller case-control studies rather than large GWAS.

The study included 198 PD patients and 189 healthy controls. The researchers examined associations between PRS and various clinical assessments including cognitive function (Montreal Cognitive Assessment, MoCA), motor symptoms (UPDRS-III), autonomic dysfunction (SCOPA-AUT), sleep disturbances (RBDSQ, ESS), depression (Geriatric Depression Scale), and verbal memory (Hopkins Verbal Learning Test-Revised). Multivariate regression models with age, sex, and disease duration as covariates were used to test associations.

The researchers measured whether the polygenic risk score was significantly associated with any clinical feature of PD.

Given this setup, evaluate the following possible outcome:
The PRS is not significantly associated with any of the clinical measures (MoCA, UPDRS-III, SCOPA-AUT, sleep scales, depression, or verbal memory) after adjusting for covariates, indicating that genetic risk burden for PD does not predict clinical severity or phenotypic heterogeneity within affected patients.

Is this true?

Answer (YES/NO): NO